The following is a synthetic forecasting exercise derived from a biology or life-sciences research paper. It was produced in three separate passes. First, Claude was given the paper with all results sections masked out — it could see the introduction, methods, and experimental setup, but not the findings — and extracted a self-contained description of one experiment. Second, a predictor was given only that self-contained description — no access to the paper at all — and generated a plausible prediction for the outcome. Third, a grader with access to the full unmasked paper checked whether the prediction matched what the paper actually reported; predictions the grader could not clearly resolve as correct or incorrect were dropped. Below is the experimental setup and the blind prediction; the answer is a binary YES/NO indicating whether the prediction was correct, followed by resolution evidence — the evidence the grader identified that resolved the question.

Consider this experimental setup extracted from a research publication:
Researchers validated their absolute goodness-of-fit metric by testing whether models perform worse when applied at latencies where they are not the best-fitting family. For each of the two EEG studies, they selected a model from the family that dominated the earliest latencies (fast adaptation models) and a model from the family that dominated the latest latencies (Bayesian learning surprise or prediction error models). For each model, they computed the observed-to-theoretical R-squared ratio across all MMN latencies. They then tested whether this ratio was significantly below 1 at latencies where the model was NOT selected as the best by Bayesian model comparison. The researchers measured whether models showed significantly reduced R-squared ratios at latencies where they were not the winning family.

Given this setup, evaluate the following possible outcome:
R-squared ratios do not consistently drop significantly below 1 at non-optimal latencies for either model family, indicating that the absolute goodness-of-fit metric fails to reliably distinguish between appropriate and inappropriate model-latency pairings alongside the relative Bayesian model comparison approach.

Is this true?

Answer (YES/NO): NO